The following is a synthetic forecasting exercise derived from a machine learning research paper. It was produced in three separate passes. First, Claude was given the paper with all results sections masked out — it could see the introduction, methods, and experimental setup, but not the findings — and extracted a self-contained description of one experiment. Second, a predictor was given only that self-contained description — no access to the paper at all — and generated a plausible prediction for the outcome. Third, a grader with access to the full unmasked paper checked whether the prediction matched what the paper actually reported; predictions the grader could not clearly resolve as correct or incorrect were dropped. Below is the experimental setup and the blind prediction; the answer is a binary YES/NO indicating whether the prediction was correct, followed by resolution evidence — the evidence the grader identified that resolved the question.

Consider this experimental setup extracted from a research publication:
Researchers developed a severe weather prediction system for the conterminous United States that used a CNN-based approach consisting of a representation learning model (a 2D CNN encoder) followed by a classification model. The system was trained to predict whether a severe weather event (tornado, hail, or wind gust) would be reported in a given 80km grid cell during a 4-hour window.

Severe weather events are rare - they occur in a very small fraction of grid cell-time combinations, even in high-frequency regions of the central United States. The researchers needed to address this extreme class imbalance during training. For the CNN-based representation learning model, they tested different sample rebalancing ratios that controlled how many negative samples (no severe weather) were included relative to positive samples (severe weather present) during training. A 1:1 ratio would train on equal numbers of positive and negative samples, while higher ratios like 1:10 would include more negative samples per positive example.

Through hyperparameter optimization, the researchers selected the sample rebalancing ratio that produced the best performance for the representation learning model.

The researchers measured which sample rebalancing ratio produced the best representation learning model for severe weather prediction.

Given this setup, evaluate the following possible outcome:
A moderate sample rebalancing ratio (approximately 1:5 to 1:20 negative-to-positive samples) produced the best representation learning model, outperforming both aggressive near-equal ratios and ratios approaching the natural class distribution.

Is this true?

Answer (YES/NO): YES